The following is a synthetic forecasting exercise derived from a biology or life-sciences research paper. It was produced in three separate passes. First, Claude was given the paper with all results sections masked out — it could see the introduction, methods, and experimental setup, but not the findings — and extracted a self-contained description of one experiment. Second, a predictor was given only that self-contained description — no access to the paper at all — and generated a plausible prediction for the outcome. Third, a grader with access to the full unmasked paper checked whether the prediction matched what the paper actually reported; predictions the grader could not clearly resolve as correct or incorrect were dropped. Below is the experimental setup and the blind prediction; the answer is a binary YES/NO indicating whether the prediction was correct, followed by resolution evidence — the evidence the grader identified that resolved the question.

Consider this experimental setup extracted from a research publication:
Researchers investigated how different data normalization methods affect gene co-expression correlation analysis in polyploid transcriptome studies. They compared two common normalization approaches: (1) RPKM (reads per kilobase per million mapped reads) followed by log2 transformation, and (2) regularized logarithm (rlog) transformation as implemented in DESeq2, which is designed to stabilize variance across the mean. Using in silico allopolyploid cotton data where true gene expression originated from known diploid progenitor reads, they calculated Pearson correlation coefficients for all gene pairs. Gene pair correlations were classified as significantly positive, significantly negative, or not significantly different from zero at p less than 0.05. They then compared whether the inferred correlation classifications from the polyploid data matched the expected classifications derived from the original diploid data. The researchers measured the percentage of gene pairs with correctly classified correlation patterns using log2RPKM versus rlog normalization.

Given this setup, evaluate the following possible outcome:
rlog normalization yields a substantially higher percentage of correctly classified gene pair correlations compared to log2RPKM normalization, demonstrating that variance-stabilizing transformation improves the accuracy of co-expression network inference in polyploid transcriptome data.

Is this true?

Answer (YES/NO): NO